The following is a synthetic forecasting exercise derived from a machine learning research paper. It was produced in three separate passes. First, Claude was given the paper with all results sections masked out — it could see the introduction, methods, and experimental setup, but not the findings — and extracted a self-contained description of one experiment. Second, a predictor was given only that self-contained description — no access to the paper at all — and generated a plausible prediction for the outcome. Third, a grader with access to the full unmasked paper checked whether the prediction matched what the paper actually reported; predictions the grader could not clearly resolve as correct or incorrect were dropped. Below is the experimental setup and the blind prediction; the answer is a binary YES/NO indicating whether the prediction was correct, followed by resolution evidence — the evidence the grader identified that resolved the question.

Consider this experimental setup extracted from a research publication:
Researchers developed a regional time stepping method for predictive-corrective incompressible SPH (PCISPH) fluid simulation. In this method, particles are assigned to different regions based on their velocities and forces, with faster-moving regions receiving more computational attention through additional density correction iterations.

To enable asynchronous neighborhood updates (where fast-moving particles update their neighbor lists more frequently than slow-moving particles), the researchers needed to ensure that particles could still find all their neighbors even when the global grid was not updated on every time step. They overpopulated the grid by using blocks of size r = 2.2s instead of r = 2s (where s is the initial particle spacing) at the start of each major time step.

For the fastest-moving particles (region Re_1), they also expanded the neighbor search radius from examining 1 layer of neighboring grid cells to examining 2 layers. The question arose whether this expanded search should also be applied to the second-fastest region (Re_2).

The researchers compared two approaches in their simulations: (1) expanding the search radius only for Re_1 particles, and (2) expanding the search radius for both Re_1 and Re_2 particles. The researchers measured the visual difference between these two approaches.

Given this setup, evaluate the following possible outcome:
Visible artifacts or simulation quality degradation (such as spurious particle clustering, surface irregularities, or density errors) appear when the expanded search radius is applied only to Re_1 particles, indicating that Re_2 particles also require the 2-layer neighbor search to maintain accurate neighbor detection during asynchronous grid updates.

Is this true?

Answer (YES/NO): NO